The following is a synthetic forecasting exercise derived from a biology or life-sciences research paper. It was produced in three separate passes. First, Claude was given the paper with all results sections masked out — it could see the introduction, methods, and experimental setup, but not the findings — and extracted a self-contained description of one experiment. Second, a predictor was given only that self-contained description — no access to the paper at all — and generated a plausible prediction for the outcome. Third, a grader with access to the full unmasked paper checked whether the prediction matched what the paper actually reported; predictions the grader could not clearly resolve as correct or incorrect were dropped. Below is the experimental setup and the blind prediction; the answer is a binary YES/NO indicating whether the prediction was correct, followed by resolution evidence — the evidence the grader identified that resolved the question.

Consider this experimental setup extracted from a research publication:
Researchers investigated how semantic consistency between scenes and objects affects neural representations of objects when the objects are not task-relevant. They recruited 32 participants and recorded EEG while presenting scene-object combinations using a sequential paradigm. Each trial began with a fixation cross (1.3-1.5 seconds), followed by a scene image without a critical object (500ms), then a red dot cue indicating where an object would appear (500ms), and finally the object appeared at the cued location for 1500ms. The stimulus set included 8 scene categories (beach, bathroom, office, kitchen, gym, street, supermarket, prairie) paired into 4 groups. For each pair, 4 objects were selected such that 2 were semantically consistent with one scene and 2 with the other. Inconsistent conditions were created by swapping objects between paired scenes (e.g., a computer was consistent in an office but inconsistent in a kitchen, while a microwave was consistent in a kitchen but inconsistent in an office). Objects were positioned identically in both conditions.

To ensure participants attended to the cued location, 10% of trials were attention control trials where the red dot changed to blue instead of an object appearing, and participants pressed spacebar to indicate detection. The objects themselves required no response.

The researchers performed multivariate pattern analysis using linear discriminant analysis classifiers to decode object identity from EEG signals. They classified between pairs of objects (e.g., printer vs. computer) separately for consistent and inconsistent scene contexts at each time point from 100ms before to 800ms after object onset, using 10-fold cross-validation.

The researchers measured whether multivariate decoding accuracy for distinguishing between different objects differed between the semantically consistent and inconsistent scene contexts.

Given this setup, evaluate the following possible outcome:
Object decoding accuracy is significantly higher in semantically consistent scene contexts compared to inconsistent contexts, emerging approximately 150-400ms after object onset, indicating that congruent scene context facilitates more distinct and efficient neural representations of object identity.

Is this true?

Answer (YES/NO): NO